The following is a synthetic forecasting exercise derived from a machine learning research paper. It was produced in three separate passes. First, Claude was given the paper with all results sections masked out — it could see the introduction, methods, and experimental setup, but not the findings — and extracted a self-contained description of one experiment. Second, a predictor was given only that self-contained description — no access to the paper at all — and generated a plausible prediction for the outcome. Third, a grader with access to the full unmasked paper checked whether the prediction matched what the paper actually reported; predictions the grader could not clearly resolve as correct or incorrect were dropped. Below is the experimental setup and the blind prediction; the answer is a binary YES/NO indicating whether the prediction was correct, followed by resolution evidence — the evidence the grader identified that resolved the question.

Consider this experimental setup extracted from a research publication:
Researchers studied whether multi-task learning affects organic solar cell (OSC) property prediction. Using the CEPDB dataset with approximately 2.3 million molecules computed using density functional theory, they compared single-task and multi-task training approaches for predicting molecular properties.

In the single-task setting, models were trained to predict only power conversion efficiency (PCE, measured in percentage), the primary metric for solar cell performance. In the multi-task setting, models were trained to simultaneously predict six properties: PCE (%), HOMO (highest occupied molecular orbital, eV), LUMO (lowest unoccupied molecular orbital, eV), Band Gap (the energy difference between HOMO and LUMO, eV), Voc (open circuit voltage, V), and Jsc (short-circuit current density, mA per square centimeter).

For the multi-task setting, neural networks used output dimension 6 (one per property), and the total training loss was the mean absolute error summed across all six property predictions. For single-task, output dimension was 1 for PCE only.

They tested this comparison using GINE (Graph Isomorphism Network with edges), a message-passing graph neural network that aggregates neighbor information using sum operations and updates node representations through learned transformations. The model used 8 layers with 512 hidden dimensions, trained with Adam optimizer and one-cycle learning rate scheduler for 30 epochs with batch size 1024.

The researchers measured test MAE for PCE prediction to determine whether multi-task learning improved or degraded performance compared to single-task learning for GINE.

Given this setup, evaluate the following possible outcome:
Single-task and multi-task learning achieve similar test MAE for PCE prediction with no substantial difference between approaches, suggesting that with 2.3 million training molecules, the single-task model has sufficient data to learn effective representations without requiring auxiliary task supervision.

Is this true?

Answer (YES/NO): NO